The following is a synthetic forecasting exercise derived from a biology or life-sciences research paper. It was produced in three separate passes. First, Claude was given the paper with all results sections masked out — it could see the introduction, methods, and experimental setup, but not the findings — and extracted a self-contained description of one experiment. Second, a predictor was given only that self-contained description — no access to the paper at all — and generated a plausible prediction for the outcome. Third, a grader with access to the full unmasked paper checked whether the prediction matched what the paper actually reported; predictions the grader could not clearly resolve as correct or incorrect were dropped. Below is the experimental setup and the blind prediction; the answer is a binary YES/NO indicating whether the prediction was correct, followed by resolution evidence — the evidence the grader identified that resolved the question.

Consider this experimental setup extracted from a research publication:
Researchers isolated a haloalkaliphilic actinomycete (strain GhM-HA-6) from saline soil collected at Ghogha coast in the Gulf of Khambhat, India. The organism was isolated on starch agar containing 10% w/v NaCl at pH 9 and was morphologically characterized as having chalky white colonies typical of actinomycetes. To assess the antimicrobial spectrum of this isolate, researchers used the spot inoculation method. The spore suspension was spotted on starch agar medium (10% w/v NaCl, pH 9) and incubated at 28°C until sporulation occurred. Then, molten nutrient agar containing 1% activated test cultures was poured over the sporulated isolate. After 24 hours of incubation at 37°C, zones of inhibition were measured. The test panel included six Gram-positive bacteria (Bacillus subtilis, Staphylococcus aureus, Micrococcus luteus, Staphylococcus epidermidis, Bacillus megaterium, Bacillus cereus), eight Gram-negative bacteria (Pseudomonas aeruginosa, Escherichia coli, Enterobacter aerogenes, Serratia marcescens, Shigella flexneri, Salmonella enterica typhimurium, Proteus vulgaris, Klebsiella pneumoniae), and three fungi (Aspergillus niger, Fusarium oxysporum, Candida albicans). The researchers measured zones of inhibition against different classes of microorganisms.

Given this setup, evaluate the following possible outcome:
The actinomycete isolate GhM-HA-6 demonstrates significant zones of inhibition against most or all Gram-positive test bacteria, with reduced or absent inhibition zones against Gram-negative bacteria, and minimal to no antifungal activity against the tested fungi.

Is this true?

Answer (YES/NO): YES